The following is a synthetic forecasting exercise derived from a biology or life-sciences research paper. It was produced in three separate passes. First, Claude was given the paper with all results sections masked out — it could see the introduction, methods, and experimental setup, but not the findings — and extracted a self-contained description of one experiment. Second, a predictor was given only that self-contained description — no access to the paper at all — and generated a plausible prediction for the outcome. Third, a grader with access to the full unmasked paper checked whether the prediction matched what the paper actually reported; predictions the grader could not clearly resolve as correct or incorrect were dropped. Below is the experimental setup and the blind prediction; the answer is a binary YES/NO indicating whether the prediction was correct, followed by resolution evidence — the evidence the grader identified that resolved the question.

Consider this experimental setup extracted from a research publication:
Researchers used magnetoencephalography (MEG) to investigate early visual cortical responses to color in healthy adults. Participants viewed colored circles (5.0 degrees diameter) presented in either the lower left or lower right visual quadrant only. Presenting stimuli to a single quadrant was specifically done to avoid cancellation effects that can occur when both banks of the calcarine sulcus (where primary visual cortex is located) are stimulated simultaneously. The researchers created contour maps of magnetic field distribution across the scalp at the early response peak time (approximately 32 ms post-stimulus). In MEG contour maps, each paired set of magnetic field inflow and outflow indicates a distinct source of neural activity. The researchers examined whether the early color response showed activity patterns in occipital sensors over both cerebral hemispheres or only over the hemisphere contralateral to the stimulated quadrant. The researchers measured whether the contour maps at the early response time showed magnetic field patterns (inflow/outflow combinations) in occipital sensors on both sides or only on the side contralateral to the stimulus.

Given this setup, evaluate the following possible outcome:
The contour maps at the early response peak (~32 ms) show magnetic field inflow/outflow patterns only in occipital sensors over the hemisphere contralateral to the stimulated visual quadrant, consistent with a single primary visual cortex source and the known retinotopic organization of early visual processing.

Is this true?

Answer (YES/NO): NO